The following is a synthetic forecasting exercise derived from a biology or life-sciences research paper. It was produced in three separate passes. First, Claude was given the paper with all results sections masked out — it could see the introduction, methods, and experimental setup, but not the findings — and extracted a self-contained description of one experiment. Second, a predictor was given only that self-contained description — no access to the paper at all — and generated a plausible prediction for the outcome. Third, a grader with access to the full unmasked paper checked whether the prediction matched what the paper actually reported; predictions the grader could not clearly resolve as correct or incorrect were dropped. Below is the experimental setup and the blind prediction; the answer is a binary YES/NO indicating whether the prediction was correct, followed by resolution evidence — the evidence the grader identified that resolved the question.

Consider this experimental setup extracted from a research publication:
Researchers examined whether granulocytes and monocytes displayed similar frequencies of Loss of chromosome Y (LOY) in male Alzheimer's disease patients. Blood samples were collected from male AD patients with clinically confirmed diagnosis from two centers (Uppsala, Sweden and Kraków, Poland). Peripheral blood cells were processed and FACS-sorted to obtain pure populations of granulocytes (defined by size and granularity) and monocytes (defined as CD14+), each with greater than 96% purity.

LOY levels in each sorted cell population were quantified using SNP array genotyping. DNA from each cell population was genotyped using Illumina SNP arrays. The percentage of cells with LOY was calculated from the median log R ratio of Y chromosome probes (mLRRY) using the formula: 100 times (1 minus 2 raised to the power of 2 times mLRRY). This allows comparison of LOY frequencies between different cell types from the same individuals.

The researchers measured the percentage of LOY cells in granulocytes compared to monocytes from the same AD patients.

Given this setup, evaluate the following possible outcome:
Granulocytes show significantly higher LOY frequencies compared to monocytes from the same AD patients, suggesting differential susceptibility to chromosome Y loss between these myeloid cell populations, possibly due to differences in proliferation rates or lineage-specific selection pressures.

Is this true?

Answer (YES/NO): NO